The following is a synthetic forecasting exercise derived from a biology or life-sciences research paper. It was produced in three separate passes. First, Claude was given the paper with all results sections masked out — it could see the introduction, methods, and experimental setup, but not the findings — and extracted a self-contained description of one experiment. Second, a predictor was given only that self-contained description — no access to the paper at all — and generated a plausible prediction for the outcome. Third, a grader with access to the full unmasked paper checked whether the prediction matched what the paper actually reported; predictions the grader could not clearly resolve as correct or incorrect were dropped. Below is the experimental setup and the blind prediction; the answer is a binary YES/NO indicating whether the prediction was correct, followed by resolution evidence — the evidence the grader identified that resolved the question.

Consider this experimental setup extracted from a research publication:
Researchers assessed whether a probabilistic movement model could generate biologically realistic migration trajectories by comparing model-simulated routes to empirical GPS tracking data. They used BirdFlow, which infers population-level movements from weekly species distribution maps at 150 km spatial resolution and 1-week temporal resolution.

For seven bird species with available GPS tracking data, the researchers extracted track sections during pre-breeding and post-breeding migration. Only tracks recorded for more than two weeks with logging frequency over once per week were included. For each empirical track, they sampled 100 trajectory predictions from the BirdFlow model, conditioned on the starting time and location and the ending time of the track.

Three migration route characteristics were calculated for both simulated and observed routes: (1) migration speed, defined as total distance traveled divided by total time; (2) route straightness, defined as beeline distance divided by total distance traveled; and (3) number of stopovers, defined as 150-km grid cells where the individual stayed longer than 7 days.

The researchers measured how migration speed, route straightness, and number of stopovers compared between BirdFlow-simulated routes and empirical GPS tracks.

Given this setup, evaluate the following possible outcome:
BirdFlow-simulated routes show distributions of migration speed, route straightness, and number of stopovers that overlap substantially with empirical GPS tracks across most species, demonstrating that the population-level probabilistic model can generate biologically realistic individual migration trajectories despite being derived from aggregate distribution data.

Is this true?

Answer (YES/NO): YES